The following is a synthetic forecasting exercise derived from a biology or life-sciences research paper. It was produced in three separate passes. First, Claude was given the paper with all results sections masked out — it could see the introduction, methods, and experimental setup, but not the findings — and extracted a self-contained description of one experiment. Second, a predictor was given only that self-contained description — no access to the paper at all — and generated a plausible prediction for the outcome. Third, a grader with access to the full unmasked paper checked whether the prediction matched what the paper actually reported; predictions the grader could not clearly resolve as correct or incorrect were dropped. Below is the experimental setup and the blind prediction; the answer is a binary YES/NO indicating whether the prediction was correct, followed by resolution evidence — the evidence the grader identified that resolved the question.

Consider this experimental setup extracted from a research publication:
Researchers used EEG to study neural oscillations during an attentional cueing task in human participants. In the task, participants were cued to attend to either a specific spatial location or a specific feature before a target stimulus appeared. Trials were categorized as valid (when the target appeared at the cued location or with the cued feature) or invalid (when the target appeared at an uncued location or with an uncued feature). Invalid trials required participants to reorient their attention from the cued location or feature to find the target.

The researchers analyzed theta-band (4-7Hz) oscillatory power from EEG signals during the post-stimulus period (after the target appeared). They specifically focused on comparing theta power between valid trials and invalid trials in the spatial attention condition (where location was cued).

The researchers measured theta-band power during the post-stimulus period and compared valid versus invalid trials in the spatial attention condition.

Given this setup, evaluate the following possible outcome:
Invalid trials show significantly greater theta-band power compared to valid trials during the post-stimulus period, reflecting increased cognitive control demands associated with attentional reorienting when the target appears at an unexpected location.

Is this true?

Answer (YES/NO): YES